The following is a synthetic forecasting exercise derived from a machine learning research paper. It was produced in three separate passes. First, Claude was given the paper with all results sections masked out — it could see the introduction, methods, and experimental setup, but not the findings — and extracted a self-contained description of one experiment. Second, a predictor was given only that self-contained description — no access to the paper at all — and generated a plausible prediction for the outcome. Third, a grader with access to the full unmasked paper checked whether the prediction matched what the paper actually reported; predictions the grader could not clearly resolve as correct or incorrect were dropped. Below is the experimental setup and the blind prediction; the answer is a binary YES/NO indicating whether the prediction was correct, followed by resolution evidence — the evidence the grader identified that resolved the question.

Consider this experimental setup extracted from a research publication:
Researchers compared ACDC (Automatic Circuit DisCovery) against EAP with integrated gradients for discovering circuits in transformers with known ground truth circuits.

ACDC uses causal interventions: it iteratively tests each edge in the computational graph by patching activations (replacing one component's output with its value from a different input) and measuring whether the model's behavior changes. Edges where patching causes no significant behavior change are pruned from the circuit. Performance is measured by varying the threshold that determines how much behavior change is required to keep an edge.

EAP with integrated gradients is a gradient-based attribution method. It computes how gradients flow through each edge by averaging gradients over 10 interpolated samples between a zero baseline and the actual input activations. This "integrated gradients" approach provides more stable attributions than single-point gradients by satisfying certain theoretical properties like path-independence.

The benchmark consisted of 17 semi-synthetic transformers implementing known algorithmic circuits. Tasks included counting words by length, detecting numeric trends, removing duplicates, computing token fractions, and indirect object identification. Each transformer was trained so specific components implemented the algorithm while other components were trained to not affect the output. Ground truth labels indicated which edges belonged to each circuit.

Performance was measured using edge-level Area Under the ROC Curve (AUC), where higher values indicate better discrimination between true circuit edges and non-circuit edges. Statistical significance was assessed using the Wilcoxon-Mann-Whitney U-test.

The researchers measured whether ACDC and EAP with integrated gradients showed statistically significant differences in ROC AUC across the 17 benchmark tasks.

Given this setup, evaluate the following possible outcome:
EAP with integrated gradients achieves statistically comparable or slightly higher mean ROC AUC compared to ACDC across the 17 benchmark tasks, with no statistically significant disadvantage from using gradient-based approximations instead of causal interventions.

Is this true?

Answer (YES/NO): YES